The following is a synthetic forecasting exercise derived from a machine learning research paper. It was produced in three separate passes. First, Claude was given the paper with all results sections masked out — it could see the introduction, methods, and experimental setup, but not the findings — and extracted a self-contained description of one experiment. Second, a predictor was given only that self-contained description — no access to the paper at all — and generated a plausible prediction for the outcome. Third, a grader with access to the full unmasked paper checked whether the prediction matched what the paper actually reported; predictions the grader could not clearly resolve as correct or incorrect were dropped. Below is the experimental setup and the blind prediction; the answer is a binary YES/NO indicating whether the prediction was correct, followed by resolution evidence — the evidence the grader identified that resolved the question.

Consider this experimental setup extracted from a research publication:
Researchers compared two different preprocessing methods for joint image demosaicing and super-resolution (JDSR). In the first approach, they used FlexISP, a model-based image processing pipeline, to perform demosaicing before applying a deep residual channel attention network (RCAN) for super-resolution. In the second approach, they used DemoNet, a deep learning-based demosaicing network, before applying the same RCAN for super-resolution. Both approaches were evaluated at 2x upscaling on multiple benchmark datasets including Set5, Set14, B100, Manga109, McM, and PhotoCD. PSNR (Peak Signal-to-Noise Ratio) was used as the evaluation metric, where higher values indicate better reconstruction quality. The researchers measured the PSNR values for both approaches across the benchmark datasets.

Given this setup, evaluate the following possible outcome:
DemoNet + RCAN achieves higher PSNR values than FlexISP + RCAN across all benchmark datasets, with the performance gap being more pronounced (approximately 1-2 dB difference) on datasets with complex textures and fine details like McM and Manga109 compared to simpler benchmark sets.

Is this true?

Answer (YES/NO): NO